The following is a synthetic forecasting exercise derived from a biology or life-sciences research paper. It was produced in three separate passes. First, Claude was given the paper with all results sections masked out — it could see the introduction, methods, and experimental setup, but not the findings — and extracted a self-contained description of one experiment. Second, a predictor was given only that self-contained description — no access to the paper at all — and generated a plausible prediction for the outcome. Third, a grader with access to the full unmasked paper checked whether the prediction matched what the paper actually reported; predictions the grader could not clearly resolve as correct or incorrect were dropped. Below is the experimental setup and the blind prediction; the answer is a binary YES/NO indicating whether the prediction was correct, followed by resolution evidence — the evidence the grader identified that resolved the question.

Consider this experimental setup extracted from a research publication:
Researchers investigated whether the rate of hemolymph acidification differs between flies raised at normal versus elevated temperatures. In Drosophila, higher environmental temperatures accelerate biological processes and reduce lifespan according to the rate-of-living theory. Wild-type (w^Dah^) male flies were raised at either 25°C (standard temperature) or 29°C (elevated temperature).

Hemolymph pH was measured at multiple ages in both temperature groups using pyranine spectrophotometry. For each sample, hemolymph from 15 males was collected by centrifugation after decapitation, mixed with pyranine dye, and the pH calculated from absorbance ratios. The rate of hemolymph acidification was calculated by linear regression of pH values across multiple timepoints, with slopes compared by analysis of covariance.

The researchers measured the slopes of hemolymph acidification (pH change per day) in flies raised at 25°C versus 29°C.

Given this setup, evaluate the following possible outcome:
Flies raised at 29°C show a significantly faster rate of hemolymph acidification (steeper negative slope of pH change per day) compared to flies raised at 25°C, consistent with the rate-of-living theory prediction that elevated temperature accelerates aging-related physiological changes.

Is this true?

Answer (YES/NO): NO